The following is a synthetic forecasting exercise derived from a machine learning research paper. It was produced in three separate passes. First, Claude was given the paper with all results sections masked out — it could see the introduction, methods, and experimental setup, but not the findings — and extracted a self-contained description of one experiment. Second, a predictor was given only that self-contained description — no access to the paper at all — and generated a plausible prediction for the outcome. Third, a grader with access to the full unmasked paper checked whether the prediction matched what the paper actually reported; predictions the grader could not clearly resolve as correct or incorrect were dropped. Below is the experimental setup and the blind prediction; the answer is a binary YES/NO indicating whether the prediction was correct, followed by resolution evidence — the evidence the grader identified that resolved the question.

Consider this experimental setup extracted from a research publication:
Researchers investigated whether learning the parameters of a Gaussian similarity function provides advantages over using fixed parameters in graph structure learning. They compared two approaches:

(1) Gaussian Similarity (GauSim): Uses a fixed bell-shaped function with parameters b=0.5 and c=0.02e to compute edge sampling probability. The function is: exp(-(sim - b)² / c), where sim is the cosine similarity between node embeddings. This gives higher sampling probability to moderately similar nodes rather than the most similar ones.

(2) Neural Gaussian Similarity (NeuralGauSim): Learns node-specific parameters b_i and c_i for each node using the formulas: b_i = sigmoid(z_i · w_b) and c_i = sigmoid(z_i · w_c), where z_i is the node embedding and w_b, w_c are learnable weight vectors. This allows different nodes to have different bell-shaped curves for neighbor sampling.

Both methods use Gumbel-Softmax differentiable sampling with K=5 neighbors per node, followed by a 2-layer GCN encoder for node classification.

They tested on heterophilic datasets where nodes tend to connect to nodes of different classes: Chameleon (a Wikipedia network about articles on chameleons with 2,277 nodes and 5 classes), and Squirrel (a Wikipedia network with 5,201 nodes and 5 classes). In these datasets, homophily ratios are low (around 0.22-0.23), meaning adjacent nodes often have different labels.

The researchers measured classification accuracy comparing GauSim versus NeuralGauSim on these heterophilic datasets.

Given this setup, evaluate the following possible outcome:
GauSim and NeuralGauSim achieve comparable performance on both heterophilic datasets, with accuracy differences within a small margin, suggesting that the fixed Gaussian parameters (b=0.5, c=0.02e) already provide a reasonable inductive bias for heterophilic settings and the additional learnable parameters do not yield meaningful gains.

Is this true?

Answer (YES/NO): NO